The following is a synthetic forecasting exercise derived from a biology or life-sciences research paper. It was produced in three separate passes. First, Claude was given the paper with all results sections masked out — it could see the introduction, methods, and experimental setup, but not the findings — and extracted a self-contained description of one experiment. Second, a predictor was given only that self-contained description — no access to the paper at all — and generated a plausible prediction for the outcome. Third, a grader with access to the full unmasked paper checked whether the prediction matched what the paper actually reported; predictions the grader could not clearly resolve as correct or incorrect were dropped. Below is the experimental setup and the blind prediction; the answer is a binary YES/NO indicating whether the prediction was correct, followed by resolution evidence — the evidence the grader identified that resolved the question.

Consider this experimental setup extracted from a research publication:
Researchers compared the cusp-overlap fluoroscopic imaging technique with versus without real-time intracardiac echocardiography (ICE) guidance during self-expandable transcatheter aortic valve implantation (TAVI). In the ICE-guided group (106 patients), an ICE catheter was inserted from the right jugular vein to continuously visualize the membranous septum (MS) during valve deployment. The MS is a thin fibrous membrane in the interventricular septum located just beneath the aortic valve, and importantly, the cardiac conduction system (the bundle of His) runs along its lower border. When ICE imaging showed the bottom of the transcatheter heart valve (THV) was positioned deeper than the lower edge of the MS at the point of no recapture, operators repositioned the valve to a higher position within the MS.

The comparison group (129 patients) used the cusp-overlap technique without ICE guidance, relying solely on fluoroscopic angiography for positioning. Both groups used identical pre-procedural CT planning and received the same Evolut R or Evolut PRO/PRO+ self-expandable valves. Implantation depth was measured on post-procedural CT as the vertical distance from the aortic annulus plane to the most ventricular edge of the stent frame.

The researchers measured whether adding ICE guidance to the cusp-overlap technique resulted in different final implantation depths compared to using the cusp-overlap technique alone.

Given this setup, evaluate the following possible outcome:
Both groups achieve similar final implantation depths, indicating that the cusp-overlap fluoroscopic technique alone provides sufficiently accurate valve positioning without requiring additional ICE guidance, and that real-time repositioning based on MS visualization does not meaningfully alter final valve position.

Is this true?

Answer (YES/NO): NO